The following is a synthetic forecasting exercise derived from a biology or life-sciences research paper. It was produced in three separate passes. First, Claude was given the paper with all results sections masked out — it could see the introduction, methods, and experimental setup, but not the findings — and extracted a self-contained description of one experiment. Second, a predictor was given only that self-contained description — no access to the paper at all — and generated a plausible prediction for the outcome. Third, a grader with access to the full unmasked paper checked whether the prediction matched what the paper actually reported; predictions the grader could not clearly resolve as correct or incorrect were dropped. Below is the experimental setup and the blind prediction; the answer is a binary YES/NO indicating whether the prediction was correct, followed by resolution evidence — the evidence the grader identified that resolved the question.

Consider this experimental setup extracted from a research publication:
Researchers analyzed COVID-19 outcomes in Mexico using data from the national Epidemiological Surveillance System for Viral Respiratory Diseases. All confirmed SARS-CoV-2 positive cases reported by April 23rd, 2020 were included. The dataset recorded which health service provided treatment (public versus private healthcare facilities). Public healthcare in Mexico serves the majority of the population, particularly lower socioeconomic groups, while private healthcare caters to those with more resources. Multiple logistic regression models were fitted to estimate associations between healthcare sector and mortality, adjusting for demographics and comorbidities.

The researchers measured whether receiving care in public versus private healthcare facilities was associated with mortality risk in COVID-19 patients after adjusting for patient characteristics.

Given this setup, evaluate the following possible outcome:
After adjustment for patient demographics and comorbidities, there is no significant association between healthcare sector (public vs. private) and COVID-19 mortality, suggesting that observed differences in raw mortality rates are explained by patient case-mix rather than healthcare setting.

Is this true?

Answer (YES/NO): NO